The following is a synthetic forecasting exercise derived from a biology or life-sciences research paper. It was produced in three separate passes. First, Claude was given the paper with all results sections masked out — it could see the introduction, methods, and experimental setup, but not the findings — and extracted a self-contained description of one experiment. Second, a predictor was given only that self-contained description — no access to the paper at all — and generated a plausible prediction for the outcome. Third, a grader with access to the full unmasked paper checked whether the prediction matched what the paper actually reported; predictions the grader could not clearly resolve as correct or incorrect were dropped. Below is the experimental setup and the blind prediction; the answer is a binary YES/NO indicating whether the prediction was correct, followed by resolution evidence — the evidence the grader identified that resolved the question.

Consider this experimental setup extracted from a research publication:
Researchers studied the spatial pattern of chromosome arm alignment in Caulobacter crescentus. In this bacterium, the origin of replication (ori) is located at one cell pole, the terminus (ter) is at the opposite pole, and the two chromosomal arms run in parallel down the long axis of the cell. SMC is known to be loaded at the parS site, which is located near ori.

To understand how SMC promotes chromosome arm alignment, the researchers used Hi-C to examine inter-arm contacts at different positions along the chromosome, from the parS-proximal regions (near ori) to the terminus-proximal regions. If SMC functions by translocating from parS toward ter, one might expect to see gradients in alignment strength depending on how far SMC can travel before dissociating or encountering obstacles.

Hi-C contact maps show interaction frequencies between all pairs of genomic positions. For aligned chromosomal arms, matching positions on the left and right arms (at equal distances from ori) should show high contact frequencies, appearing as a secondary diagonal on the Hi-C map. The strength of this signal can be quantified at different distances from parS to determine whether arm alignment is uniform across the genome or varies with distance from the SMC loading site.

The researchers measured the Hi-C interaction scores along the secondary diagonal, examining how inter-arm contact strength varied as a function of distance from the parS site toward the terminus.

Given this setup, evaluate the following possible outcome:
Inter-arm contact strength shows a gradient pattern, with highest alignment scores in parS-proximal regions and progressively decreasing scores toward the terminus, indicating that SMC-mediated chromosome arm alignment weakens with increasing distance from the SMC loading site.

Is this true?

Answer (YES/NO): YES